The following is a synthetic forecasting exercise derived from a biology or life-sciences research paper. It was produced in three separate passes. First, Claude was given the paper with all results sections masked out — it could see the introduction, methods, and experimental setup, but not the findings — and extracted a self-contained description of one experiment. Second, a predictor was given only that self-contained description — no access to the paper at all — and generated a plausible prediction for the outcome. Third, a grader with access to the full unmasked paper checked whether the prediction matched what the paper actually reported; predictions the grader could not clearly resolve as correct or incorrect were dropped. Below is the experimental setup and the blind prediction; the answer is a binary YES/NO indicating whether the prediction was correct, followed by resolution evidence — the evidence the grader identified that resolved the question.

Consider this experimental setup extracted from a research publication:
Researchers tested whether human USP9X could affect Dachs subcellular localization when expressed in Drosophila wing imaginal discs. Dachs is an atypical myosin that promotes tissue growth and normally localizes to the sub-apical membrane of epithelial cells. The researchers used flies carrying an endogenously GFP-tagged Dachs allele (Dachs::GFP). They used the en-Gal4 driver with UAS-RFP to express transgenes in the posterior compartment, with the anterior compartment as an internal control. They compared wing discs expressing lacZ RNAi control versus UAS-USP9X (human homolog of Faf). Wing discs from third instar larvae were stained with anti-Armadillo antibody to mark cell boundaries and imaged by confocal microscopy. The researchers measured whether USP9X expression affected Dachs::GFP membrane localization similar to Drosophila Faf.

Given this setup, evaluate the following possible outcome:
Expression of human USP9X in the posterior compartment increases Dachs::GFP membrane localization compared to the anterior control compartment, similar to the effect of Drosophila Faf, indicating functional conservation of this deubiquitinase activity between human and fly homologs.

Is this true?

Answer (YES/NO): NO